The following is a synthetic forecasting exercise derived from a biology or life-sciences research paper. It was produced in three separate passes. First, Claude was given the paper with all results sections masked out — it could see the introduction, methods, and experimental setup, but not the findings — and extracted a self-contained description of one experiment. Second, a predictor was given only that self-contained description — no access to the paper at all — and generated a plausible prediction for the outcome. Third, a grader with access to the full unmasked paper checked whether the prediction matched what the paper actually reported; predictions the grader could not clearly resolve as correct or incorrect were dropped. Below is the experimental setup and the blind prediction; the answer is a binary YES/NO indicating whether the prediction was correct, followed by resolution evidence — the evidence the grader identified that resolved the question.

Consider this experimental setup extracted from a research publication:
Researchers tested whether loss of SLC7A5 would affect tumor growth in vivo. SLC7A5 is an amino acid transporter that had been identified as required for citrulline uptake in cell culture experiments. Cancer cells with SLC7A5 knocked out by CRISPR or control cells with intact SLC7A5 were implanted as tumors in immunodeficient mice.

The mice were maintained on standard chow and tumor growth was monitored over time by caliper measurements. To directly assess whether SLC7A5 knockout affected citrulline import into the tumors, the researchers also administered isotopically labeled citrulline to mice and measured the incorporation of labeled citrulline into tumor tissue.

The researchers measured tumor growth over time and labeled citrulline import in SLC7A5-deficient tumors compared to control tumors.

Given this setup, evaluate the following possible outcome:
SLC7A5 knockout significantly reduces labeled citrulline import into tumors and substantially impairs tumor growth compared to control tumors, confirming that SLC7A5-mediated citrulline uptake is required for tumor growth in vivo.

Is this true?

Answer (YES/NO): YES